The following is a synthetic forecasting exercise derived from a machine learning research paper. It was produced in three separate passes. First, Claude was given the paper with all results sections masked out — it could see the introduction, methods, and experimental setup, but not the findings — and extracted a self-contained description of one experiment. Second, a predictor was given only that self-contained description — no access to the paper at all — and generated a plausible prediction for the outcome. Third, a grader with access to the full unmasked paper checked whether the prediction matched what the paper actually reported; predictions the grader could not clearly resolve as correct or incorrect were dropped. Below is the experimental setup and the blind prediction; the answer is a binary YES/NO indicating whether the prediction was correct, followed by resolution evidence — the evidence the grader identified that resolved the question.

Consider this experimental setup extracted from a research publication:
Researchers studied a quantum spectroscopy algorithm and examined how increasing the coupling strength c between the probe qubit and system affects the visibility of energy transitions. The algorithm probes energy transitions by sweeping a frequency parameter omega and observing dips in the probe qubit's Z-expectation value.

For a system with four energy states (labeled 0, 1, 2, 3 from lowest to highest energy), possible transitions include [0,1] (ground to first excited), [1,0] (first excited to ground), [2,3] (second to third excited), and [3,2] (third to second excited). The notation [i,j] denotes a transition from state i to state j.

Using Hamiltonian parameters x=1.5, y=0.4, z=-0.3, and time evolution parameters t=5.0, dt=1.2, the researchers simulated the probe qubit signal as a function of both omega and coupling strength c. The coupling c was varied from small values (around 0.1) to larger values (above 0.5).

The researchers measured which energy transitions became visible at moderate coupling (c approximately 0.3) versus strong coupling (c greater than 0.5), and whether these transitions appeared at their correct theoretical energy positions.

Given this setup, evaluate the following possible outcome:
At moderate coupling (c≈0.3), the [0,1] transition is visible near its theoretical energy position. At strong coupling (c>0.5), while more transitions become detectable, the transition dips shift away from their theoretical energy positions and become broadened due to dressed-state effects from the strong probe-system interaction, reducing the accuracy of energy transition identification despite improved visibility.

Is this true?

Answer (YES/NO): NO